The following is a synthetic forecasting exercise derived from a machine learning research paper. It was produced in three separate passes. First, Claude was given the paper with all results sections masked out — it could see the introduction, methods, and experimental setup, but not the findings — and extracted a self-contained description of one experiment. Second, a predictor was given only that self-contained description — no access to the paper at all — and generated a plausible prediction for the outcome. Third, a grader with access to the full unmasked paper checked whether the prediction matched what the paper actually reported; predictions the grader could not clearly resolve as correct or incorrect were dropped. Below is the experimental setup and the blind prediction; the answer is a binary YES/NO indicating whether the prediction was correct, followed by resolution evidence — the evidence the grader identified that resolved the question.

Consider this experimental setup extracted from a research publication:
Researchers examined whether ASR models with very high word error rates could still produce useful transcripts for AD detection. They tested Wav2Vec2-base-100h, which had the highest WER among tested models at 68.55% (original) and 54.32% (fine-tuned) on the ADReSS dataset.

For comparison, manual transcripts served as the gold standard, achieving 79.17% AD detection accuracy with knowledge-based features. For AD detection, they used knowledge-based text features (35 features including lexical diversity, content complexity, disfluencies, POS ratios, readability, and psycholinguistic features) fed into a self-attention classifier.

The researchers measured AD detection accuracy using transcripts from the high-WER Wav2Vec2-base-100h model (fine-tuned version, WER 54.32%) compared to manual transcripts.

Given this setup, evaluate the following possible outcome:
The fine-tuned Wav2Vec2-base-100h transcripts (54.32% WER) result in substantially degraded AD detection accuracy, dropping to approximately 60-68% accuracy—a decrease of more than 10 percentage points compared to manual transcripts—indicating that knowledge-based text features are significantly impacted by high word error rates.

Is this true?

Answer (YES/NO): NO